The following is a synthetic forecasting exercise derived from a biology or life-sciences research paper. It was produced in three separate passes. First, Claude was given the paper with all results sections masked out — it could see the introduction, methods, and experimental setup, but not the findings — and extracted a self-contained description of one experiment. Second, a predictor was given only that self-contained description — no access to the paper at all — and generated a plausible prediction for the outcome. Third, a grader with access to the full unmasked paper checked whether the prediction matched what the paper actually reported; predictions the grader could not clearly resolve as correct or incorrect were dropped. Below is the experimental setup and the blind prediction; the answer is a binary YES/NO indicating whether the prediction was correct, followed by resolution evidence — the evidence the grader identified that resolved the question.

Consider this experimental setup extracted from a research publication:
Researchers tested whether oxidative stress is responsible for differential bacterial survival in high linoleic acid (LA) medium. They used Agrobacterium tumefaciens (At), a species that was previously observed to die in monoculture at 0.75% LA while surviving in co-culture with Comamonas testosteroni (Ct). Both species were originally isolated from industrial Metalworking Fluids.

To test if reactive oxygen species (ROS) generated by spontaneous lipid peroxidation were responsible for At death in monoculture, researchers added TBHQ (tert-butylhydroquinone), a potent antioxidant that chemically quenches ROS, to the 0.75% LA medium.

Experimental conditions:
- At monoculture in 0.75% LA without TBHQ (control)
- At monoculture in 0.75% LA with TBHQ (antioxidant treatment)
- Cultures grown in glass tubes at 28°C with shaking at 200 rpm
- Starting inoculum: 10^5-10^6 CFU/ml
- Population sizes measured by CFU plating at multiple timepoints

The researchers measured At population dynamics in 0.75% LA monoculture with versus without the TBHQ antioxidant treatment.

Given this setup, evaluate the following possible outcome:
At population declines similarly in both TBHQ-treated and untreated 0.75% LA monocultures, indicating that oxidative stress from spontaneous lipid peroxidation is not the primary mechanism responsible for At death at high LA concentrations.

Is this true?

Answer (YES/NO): NO